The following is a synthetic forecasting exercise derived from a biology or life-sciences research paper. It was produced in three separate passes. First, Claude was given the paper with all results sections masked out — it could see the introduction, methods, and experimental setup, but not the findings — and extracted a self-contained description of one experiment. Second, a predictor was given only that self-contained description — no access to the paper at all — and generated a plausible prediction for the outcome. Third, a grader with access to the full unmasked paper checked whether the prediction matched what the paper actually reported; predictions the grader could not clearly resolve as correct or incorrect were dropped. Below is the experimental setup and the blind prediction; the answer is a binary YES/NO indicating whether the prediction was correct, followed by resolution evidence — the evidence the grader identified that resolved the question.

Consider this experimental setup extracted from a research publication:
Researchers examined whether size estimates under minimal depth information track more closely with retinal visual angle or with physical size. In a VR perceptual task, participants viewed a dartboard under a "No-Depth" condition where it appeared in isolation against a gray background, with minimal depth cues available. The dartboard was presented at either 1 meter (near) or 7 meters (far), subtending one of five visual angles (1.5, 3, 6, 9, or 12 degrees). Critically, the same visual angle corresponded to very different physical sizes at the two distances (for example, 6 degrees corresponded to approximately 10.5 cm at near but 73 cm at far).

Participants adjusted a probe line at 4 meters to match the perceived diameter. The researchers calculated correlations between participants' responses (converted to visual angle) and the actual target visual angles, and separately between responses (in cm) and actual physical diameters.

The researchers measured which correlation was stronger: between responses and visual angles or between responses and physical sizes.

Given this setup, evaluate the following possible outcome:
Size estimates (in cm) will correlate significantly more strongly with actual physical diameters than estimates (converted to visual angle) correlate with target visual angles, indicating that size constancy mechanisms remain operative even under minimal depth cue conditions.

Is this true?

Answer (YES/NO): NO